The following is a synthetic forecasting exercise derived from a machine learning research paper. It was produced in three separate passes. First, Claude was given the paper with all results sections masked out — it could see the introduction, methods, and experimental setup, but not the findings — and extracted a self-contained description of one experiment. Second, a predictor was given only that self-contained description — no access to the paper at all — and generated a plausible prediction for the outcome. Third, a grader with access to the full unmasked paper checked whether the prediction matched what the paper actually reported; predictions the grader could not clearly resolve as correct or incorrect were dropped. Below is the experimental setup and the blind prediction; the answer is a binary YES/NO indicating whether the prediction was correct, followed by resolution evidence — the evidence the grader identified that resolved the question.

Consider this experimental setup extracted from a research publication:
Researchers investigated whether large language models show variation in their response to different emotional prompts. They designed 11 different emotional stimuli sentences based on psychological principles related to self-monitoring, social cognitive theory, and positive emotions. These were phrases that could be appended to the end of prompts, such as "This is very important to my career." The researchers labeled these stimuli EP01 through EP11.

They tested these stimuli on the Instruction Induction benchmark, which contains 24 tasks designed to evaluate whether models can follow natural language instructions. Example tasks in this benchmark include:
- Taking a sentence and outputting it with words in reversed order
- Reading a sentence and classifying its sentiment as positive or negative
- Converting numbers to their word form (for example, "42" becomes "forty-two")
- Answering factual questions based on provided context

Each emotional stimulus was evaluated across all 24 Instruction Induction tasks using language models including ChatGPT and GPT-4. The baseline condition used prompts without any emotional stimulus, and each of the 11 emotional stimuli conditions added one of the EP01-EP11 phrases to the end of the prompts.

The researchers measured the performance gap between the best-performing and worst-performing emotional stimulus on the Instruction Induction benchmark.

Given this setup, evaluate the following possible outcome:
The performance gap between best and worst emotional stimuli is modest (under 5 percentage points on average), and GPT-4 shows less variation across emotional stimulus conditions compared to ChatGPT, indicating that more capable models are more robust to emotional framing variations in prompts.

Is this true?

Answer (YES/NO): NO